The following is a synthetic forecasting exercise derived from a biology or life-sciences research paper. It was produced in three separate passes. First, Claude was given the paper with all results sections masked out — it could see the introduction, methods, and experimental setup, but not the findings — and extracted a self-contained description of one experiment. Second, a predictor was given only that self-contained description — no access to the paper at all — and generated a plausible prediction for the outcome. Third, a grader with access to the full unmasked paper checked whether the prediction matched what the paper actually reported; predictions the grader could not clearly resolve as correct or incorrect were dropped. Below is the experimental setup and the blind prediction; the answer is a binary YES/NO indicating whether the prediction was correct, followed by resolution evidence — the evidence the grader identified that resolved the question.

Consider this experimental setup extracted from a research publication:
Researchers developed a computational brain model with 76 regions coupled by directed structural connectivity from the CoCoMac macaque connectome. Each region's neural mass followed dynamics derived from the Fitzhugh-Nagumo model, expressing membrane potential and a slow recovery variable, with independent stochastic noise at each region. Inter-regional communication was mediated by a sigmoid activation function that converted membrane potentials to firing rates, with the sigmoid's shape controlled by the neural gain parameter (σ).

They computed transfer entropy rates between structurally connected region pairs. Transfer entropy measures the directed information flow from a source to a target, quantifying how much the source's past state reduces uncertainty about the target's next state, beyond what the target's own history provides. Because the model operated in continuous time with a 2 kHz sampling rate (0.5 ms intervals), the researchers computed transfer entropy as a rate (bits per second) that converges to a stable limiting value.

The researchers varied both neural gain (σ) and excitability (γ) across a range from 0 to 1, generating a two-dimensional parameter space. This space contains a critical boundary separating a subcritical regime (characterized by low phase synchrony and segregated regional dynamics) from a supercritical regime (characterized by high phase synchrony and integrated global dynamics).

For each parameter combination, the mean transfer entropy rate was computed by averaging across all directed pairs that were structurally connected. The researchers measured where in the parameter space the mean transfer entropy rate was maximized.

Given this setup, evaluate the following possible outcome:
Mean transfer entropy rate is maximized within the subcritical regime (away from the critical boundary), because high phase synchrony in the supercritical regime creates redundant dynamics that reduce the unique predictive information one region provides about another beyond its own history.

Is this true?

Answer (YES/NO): NO